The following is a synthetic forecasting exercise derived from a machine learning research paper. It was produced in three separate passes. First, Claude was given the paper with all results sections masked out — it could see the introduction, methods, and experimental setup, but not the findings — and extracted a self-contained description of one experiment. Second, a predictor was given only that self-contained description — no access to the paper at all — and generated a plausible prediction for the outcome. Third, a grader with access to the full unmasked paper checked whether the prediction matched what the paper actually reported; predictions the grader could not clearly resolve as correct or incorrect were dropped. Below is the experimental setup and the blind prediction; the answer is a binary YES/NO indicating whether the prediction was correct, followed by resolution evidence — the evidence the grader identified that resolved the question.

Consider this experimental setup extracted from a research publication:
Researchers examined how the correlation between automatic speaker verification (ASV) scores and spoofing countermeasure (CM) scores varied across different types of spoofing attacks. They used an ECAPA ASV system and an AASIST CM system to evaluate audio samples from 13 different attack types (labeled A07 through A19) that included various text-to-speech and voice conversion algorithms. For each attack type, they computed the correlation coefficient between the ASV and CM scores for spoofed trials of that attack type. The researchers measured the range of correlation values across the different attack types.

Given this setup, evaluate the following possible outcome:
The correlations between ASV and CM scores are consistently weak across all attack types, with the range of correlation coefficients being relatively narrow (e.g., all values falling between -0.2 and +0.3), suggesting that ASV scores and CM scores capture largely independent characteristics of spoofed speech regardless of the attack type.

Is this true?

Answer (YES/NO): NO